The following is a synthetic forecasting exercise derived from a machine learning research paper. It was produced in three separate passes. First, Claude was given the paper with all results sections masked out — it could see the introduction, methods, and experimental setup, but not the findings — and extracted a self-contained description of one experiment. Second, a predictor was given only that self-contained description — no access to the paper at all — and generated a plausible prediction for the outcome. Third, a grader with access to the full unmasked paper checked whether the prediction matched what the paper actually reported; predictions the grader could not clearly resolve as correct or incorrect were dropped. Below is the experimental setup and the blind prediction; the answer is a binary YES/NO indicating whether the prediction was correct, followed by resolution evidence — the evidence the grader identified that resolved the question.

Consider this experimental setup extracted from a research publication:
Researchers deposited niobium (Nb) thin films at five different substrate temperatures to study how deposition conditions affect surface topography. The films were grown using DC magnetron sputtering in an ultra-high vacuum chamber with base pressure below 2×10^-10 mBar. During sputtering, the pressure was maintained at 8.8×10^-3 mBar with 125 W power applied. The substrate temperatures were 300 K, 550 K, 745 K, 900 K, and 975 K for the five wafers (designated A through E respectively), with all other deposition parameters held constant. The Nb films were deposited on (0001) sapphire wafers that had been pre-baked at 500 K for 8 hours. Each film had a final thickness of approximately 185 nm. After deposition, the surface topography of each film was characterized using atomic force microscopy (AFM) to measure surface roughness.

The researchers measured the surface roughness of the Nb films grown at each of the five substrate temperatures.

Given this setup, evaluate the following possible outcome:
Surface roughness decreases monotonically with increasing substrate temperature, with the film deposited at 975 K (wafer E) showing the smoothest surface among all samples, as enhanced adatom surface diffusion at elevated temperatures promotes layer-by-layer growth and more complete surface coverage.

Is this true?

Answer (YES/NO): NO